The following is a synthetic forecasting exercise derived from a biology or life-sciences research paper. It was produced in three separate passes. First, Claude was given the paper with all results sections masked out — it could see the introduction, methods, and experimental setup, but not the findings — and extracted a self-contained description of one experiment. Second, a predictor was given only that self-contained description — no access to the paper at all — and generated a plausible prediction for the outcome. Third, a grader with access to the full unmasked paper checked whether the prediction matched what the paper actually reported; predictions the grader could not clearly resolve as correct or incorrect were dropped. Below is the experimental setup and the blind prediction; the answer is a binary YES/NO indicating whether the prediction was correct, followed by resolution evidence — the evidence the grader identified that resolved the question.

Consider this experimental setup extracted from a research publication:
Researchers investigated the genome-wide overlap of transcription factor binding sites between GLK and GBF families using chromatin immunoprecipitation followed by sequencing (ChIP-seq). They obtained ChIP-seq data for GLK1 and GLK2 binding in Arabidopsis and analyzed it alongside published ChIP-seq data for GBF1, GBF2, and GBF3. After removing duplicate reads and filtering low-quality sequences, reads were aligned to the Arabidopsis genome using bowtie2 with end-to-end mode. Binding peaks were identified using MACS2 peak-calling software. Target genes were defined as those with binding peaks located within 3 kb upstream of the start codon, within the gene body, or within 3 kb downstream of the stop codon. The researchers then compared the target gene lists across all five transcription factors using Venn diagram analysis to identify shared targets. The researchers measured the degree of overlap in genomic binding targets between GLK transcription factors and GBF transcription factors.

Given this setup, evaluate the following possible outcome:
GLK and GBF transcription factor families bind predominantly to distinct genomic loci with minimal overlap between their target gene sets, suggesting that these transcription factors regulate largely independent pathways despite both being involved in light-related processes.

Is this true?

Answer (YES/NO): NO